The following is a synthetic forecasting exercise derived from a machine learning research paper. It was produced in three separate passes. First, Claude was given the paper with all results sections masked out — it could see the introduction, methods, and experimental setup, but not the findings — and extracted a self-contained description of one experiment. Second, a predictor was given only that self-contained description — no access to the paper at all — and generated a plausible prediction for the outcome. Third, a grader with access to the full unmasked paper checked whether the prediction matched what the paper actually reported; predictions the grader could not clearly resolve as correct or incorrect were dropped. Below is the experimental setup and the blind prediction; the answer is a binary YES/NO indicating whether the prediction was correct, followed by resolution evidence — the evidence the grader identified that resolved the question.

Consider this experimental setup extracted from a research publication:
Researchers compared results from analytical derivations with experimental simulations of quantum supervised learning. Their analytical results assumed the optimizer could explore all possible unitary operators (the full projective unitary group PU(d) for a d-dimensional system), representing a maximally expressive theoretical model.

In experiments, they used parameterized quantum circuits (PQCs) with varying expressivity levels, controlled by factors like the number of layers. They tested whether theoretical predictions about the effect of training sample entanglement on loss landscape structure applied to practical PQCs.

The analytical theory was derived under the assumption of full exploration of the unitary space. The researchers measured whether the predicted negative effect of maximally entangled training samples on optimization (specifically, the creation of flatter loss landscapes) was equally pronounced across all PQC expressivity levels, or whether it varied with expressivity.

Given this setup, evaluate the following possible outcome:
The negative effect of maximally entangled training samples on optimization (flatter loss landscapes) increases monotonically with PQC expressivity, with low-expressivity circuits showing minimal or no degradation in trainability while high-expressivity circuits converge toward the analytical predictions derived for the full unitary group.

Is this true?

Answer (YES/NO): NO